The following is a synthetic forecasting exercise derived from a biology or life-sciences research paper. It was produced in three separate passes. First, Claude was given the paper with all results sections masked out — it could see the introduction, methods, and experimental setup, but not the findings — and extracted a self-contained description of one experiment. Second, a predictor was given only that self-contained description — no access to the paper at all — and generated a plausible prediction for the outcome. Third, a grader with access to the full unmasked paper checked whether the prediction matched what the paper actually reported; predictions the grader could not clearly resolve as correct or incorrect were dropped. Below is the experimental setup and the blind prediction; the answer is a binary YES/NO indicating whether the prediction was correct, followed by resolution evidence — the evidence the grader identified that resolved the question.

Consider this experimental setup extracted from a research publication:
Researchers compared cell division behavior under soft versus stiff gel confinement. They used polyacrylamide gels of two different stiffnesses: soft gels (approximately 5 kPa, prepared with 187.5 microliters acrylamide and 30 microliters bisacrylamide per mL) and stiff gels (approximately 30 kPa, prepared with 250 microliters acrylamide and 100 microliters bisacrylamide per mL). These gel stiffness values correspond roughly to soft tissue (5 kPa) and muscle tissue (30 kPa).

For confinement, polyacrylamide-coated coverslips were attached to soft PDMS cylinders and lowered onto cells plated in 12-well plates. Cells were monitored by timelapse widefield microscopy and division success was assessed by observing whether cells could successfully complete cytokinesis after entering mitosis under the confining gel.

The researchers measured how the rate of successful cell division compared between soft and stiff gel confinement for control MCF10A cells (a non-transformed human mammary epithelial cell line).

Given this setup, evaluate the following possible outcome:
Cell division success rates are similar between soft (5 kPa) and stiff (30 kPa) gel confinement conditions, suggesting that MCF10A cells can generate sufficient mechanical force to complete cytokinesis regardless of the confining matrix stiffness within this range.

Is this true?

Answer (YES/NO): NO